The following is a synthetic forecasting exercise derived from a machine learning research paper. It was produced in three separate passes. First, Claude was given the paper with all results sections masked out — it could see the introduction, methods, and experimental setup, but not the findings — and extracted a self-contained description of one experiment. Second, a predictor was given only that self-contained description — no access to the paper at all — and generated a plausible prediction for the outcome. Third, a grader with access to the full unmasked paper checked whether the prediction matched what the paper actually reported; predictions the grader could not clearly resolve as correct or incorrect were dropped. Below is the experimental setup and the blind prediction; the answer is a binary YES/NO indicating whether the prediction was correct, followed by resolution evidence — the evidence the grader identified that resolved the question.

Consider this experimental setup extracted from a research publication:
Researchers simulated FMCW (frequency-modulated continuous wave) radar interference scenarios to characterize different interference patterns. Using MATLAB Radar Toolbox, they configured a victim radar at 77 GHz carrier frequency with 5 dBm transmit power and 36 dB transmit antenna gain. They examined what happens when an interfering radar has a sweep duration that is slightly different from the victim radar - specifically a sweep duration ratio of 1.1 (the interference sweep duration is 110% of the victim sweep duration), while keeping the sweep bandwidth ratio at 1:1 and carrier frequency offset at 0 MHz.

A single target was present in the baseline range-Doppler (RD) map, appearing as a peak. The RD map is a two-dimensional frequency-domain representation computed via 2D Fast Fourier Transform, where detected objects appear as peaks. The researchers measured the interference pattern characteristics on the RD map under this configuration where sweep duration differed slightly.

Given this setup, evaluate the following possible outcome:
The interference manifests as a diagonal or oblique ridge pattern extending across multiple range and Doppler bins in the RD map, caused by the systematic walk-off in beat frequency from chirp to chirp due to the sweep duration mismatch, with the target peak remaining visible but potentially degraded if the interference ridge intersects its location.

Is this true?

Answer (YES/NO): NO